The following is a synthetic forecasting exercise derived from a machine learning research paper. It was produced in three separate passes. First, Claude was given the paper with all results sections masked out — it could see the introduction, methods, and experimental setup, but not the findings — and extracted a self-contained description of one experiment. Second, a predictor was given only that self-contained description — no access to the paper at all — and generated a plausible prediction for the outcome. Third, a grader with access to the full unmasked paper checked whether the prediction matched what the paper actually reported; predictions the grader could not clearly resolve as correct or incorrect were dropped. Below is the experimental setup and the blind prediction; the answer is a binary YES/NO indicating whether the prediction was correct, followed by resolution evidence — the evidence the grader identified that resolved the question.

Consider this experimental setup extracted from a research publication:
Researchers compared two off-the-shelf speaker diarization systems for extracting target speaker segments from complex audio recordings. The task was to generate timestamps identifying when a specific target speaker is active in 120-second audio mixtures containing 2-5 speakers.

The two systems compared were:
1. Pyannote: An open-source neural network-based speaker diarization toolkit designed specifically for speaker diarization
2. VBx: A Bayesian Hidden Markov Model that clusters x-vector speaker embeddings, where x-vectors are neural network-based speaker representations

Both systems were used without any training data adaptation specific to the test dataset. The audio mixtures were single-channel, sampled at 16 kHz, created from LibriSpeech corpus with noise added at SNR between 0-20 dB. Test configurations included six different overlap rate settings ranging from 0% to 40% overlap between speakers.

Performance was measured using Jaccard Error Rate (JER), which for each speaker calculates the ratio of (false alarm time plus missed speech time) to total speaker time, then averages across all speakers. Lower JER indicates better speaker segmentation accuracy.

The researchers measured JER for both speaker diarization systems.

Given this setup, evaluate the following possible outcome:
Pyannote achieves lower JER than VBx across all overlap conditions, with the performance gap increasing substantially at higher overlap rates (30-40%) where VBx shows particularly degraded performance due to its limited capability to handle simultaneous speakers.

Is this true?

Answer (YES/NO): NO